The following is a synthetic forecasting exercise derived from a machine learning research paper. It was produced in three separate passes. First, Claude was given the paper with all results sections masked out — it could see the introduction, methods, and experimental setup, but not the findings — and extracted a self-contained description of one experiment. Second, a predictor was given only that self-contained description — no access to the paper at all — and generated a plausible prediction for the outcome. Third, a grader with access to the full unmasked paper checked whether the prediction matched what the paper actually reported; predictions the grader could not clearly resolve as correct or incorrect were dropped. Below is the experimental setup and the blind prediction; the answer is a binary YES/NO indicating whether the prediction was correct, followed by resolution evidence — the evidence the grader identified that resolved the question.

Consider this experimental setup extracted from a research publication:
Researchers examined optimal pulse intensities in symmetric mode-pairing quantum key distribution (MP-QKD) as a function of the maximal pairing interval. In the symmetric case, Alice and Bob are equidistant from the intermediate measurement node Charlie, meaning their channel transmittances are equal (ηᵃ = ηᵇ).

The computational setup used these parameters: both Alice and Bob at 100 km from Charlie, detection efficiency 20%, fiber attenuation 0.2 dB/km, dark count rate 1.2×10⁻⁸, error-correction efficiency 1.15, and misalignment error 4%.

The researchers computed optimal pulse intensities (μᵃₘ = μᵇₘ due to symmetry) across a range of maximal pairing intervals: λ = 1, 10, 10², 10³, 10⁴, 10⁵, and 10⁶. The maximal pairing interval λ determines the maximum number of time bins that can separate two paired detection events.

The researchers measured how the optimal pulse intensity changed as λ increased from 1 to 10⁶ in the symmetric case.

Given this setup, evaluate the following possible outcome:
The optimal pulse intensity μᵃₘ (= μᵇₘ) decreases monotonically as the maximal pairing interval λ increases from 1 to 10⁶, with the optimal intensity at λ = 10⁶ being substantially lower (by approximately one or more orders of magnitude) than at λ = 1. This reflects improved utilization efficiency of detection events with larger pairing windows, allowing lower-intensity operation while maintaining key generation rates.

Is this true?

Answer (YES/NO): NO